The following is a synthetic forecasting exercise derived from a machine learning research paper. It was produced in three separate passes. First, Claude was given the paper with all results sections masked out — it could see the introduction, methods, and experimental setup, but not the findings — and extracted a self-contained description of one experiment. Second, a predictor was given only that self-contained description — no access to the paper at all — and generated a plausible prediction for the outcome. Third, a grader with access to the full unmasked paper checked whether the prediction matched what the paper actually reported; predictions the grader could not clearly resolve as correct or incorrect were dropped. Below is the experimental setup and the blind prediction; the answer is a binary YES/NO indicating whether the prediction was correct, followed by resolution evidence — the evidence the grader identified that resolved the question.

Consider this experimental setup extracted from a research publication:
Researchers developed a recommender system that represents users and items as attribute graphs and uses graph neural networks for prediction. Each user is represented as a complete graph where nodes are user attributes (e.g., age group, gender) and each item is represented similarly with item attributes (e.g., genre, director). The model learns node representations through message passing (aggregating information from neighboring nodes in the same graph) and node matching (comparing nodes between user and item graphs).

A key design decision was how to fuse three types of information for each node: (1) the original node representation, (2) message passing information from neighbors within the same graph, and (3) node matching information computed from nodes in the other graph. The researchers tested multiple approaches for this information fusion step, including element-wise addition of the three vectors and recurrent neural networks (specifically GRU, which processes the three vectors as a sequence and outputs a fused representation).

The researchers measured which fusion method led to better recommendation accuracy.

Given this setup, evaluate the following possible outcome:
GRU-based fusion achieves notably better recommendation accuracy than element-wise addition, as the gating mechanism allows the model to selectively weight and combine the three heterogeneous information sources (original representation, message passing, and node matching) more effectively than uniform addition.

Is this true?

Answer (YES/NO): YES